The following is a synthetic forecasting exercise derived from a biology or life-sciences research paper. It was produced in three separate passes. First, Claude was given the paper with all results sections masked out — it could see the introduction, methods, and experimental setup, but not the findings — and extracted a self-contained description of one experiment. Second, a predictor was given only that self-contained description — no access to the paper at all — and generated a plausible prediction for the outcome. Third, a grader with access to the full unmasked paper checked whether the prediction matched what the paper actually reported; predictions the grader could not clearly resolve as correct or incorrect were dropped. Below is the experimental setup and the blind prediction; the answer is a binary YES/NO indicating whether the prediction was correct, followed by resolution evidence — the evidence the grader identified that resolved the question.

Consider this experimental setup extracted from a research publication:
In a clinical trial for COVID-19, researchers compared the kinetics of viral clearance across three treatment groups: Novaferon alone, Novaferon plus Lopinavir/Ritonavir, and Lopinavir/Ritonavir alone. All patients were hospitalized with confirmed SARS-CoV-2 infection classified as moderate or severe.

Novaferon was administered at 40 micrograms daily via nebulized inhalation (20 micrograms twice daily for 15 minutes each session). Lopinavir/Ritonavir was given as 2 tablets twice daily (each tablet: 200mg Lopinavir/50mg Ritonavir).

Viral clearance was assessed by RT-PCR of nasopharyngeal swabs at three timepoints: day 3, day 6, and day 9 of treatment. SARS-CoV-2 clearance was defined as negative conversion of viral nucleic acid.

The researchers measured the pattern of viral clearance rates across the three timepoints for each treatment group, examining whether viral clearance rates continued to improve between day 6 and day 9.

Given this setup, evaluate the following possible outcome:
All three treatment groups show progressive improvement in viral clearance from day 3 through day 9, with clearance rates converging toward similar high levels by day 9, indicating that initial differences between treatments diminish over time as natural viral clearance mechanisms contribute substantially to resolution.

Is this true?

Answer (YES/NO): YES